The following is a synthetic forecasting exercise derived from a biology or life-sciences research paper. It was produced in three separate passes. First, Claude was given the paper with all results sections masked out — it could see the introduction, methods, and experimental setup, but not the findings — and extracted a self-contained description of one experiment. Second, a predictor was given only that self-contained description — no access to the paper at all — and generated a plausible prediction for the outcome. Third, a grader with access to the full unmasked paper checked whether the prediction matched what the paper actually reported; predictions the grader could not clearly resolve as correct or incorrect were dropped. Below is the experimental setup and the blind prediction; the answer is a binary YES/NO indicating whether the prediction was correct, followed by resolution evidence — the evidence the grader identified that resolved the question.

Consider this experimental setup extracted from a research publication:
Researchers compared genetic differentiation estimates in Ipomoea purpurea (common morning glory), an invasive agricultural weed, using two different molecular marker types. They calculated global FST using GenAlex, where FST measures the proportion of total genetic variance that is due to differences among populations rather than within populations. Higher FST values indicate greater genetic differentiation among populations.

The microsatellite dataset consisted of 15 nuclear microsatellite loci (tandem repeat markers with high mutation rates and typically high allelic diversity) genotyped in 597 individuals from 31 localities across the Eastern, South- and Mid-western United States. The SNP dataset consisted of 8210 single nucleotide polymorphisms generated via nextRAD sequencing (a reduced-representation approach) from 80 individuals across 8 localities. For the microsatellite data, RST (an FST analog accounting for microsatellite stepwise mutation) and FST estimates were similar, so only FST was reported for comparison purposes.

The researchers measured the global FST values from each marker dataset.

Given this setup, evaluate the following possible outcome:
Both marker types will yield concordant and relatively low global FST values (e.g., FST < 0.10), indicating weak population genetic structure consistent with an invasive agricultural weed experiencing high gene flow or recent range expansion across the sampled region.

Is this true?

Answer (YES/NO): NO